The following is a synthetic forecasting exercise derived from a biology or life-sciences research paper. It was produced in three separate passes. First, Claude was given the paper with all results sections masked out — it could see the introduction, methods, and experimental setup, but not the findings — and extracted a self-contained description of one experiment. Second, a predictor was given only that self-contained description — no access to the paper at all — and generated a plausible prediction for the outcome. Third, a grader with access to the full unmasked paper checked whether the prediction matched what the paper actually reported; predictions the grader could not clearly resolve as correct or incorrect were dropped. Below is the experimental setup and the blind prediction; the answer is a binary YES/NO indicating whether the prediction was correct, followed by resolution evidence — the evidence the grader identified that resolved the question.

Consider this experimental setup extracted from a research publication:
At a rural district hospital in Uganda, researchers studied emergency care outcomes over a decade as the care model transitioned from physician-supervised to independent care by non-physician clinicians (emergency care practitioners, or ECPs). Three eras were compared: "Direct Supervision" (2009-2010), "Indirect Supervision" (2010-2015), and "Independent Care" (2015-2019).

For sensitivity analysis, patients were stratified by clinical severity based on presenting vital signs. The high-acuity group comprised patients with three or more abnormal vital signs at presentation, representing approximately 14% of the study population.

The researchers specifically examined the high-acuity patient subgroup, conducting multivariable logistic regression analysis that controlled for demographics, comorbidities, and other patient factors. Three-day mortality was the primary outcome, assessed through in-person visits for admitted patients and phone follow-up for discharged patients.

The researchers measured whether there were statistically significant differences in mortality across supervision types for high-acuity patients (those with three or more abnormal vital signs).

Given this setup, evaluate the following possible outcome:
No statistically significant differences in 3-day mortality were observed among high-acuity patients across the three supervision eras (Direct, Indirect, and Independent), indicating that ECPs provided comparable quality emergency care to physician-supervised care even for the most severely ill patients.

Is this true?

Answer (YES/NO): NO